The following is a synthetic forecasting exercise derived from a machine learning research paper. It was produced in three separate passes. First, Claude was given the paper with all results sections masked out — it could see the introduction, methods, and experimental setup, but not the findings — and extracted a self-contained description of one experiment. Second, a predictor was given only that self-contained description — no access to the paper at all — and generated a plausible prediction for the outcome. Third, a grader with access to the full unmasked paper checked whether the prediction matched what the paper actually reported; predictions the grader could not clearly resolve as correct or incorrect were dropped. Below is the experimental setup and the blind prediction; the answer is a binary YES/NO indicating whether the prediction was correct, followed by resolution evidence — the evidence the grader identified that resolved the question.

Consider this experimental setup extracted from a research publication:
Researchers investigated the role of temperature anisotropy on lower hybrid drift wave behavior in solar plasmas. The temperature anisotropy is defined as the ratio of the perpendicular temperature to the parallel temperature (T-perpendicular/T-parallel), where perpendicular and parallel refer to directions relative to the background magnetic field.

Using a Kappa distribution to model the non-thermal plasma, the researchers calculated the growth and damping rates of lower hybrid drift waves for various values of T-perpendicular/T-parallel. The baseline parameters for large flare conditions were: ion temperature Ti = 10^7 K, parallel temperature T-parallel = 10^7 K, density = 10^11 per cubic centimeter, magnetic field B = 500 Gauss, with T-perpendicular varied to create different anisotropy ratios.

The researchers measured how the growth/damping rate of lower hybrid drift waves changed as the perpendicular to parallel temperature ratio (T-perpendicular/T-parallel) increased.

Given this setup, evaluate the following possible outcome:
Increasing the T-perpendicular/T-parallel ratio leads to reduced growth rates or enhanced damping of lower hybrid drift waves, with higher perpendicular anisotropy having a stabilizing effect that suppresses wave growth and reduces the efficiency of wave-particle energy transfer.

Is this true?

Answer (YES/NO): YES